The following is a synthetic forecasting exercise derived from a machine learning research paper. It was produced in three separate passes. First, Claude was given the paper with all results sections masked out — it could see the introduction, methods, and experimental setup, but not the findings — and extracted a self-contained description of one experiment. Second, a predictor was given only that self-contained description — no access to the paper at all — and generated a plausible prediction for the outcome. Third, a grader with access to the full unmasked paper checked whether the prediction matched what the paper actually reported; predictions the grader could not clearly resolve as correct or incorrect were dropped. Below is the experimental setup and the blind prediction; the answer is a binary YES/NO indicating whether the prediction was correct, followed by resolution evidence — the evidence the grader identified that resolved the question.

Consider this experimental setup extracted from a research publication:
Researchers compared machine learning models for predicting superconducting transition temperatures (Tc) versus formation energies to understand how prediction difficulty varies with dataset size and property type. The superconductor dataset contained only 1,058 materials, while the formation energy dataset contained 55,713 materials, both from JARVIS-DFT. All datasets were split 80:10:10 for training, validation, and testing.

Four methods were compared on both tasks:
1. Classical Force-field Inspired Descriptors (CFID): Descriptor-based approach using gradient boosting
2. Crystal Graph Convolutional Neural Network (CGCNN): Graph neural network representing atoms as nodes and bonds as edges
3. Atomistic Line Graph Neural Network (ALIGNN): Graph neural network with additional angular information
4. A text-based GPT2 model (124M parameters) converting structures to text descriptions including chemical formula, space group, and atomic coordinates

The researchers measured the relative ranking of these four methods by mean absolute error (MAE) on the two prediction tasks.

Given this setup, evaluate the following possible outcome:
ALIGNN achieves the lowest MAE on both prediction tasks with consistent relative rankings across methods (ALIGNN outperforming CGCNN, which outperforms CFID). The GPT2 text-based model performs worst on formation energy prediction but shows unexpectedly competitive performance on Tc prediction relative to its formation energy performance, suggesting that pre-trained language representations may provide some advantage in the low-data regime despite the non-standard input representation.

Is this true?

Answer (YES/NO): NO